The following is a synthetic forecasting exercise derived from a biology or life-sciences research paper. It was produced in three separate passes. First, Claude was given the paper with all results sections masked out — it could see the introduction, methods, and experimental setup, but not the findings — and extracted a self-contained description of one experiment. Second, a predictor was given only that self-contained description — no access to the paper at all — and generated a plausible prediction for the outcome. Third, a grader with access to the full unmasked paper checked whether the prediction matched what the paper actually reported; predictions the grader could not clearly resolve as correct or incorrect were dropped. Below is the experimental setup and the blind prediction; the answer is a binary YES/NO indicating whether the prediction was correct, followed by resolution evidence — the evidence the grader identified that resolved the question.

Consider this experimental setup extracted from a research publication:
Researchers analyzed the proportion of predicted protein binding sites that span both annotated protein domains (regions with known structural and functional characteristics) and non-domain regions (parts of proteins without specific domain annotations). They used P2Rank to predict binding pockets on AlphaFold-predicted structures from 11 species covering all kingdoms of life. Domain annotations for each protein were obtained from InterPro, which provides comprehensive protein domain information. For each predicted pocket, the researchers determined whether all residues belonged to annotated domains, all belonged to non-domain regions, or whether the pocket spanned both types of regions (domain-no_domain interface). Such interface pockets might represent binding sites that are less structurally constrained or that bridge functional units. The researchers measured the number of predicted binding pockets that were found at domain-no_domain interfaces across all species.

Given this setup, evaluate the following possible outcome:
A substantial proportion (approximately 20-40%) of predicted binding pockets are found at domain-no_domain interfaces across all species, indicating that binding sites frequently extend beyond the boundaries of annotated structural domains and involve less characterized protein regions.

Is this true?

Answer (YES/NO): NO